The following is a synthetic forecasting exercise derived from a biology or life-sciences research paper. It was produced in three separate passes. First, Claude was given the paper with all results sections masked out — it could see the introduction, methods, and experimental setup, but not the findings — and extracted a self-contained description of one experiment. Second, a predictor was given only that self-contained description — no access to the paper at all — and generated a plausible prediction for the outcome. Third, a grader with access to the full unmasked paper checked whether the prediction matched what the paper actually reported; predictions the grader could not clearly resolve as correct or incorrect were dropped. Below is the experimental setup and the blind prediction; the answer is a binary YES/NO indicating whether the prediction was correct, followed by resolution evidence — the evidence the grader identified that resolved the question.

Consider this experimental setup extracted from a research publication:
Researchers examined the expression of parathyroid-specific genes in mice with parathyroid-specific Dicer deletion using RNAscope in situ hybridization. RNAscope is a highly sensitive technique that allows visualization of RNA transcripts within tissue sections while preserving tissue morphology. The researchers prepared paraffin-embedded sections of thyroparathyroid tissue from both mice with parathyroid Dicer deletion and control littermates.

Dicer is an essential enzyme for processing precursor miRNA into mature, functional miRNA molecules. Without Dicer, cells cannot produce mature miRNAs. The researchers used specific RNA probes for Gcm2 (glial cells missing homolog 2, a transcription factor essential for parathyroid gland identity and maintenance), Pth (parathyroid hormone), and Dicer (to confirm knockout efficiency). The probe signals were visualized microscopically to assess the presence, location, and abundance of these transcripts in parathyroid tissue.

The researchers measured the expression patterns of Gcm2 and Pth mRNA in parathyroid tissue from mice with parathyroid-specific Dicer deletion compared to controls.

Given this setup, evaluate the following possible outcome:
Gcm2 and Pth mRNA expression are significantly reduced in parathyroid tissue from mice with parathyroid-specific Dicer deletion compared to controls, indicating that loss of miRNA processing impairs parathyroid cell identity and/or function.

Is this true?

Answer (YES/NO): NO